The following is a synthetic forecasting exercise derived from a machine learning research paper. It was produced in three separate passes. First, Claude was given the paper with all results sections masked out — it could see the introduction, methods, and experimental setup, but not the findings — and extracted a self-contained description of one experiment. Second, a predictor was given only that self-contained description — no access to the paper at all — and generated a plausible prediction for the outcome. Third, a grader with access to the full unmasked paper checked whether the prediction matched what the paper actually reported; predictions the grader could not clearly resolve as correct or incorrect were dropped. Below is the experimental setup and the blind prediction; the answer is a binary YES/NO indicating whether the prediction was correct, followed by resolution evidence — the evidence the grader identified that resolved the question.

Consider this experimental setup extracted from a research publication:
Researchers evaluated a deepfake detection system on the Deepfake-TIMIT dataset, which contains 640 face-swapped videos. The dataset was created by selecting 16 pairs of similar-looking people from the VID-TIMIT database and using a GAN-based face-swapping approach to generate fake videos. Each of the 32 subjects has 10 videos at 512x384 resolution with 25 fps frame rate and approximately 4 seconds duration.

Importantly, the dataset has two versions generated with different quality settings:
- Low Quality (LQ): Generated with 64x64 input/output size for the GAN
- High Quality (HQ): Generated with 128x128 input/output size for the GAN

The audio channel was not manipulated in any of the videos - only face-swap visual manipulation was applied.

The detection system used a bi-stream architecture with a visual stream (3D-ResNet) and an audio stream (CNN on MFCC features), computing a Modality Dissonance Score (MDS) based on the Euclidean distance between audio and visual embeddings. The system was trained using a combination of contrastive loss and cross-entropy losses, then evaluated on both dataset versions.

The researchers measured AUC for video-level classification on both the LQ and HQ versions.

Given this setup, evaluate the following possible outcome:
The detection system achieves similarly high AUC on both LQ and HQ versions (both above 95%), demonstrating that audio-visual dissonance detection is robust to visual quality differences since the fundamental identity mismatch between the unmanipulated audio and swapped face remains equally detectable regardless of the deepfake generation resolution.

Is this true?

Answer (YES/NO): YES